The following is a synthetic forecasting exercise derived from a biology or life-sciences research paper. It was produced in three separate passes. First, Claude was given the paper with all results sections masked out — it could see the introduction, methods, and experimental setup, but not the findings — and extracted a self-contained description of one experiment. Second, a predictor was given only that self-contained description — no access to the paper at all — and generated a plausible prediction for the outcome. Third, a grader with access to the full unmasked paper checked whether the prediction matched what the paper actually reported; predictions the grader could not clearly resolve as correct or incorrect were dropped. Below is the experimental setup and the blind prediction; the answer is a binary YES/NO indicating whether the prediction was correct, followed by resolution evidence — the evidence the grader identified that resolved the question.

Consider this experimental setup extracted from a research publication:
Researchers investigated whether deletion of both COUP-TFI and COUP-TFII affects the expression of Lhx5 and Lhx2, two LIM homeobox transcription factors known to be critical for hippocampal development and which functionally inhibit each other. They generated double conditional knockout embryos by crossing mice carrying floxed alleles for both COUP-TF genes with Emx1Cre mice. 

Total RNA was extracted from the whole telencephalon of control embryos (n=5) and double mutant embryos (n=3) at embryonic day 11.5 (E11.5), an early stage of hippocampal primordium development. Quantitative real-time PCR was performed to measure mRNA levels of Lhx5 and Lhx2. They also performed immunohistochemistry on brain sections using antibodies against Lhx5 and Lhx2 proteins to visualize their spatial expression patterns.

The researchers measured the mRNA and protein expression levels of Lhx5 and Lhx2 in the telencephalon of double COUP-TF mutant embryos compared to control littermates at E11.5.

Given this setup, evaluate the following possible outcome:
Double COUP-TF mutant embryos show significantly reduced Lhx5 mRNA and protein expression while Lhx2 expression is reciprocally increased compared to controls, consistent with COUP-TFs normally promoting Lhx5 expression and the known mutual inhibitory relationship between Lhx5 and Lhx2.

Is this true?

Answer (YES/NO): NO